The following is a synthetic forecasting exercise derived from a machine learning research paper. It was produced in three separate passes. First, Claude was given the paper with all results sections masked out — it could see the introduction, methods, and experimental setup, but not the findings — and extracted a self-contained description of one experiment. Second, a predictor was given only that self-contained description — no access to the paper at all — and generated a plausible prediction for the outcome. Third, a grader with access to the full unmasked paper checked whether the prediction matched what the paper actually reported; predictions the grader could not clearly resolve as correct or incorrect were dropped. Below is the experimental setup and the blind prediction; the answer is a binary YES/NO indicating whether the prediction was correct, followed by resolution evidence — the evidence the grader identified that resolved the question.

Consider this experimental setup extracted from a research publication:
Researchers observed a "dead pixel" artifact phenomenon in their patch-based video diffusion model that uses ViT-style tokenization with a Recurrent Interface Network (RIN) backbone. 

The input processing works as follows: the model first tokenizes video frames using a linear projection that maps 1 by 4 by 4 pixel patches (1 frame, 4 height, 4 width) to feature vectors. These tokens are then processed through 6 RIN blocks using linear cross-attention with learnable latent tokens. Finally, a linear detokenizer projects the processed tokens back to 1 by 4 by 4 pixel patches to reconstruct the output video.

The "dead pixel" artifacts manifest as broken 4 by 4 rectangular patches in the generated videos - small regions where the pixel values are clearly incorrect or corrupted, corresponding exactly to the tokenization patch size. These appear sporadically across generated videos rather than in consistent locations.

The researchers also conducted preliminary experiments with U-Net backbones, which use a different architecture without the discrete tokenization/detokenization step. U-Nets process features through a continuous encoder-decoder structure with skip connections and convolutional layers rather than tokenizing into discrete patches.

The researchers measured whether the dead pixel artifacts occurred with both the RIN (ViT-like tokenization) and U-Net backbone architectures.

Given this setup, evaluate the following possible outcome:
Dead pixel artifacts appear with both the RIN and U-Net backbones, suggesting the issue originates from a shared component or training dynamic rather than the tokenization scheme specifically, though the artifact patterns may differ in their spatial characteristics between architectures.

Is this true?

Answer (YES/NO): NO